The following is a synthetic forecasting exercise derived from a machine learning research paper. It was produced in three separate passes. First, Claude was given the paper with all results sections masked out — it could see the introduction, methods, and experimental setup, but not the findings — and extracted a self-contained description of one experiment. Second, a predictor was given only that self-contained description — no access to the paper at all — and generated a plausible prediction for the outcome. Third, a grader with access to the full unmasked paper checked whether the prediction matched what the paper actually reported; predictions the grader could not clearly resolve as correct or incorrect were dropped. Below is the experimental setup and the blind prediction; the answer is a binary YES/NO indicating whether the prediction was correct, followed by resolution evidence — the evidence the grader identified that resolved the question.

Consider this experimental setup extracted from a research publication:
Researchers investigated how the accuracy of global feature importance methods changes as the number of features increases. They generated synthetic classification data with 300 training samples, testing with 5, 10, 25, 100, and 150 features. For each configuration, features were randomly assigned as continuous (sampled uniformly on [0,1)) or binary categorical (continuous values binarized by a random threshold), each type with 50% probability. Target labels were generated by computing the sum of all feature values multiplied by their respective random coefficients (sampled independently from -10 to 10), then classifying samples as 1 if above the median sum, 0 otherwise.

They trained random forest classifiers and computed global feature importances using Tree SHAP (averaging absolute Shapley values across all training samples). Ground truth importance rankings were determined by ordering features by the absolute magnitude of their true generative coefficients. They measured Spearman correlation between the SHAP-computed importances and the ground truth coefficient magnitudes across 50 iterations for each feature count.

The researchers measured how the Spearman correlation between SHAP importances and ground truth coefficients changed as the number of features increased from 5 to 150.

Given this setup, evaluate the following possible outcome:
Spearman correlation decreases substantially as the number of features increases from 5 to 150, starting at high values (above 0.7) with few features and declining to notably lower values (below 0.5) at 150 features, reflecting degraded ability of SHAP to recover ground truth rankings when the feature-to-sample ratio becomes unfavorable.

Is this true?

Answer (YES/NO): NO